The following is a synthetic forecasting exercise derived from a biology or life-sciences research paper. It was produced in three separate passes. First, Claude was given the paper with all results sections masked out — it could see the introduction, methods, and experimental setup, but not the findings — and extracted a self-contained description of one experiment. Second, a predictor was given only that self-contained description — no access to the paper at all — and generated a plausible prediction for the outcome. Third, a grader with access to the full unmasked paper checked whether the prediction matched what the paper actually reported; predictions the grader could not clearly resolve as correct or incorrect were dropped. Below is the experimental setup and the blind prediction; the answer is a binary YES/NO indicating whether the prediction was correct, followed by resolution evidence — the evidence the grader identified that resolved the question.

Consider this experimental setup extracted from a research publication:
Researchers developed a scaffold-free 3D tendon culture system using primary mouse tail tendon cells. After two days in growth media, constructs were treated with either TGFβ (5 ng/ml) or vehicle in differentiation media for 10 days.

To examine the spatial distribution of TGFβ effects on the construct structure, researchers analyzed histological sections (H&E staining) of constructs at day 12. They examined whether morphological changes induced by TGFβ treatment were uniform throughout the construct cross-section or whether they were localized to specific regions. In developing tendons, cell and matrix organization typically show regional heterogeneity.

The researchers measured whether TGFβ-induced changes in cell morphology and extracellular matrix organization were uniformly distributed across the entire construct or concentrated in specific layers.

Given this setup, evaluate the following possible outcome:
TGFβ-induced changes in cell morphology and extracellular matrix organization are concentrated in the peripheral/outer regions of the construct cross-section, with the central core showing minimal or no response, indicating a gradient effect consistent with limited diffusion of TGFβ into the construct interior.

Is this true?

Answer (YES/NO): YES